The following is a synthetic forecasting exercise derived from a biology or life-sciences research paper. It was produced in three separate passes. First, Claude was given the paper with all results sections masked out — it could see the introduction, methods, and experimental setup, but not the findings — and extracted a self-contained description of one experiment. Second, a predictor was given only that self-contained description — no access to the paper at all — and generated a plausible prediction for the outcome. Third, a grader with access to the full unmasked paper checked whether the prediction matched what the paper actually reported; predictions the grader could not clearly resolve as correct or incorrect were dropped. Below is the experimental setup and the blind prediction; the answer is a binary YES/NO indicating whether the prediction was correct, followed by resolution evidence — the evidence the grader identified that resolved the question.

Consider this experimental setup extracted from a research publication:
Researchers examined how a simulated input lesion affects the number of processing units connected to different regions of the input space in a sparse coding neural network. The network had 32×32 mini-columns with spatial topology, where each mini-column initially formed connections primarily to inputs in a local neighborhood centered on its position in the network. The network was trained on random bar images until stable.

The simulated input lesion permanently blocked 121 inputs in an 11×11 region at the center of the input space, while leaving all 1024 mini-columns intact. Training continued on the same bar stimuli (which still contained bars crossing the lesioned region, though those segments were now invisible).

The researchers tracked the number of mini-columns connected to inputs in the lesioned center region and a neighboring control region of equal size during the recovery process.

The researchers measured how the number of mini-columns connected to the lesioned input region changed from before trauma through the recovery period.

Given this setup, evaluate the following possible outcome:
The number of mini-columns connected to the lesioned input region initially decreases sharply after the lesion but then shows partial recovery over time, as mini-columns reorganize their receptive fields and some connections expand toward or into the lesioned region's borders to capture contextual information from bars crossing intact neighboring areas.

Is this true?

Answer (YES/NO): NO